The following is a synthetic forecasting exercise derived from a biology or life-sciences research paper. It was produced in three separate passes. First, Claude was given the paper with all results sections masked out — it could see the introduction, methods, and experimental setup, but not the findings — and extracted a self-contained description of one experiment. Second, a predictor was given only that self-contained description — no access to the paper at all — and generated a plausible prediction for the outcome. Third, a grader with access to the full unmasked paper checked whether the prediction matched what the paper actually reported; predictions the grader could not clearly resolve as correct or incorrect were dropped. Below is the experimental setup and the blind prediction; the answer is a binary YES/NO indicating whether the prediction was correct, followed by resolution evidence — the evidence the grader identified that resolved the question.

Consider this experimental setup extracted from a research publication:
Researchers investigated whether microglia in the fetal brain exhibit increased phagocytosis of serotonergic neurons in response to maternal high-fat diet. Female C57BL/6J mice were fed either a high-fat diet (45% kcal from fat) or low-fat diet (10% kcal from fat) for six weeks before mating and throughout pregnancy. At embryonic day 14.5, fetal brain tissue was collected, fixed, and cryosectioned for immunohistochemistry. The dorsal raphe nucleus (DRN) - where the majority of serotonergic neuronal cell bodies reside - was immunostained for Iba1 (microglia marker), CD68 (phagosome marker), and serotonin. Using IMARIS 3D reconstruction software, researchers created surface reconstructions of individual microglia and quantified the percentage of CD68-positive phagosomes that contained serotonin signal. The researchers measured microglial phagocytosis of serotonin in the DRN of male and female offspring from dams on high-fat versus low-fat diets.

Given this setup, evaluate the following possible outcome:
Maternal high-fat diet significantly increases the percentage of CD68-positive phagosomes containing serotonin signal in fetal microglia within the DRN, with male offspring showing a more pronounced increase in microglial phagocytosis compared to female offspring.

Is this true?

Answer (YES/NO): YES